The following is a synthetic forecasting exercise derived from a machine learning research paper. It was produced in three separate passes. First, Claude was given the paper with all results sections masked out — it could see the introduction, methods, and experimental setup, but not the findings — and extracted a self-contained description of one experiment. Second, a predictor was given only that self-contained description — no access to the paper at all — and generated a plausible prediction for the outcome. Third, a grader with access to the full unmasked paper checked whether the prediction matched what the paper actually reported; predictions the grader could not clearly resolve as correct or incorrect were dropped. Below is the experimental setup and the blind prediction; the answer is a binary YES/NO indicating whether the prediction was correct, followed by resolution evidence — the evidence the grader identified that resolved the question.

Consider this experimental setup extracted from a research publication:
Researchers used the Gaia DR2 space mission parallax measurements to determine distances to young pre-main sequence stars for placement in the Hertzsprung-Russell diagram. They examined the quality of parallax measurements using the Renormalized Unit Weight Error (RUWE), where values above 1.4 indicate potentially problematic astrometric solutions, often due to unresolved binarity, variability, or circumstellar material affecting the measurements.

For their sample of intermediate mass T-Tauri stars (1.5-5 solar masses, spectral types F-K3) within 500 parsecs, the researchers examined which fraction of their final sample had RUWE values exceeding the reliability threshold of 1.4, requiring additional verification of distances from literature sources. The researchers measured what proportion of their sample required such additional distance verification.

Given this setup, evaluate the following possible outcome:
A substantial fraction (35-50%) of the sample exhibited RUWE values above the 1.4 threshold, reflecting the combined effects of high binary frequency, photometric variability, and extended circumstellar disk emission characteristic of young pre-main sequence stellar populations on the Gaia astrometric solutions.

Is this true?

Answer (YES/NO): NO